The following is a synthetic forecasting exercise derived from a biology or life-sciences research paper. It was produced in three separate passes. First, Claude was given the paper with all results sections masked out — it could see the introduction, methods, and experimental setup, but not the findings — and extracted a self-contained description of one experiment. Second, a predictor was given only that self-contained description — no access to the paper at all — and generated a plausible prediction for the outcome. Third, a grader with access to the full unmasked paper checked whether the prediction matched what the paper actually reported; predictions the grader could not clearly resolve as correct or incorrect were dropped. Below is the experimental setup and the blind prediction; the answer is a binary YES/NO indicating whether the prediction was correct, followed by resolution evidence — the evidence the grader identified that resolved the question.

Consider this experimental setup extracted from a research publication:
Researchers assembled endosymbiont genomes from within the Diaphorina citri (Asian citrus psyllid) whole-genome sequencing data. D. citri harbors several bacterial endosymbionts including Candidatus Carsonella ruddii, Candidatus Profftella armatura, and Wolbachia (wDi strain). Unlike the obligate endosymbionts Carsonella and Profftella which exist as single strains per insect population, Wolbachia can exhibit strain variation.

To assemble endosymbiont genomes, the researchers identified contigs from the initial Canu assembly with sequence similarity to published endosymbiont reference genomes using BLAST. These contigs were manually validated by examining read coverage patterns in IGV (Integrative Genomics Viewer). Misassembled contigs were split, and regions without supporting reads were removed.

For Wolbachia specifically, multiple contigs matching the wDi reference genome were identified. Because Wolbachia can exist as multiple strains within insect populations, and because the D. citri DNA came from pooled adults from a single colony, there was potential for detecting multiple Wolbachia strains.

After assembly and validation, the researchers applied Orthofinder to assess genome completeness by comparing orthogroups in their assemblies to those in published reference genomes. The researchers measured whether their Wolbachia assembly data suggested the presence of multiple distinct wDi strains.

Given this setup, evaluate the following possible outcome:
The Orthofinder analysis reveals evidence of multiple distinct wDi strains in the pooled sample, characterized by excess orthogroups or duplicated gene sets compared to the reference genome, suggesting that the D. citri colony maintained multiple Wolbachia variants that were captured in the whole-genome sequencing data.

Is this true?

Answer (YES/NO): YES